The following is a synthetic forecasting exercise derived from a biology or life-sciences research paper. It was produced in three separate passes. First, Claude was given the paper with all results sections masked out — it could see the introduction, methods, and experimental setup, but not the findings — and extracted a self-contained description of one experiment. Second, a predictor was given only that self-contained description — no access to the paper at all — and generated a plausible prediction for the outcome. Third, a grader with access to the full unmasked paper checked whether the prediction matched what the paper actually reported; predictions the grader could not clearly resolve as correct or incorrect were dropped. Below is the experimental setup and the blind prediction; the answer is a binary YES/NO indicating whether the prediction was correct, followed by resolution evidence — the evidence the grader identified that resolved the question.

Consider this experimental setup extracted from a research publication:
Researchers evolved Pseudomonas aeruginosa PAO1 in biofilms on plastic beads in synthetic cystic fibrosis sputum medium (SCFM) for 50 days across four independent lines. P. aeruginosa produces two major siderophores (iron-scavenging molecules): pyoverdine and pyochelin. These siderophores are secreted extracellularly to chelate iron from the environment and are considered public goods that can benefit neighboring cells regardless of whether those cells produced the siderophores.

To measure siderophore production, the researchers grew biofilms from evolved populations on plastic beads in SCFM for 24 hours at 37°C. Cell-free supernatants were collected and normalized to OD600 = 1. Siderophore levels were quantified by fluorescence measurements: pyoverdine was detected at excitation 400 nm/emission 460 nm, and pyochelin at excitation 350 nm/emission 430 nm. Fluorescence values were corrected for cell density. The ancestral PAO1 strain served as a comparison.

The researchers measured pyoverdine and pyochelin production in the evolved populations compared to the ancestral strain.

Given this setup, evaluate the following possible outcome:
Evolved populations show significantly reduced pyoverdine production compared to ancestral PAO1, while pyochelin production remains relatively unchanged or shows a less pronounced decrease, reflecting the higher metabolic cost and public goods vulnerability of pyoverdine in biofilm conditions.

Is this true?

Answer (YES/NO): NO